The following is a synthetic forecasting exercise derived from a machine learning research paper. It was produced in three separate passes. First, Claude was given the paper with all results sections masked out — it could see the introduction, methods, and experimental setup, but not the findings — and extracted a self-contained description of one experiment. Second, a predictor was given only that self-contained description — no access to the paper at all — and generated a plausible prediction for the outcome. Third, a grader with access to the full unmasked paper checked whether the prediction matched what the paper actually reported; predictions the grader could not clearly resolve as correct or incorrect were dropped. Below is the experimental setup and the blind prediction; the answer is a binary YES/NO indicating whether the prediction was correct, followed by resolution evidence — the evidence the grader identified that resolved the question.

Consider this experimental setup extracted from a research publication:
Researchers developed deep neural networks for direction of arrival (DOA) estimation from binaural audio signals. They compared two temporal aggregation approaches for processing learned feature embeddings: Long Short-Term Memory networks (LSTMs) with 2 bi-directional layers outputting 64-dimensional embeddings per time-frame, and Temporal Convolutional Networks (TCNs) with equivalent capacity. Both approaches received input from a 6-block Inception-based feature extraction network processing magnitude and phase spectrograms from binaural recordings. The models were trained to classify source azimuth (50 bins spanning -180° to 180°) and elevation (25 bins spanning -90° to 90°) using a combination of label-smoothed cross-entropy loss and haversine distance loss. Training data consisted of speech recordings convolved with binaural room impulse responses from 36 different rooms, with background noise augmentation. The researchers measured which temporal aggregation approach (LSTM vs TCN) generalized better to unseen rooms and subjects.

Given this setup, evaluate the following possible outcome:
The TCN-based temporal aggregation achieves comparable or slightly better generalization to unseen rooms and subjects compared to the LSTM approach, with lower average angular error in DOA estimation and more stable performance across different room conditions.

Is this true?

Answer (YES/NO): NO